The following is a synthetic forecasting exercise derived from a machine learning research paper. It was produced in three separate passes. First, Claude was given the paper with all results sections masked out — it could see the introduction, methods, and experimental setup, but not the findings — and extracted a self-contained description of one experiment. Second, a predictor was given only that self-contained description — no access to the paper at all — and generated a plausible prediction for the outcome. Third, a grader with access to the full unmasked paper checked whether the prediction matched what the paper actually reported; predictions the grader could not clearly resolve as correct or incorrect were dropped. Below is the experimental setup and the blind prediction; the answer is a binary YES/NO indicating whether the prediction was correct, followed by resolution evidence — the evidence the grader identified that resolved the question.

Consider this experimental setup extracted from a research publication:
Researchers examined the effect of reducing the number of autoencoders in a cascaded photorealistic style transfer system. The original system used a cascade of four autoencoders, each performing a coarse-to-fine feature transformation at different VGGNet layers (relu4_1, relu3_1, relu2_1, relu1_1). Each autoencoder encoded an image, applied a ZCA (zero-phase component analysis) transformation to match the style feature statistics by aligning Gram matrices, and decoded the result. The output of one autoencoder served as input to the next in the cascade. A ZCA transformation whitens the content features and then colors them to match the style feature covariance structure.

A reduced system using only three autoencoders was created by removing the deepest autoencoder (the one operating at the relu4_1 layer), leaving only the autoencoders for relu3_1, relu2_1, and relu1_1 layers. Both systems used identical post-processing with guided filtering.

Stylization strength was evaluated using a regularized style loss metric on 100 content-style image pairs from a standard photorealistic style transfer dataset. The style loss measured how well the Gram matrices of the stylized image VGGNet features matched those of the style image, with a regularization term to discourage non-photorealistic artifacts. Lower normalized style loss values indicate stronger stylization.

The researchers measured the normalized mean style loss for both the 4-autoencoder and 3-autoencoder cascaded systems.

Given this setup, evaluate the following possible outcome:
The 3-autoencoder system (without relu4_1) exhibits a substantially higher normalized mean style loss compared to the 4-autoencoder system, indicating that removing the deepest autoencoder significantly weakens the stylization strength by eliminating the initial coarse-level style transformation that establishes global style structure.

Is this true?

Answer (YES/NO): NO